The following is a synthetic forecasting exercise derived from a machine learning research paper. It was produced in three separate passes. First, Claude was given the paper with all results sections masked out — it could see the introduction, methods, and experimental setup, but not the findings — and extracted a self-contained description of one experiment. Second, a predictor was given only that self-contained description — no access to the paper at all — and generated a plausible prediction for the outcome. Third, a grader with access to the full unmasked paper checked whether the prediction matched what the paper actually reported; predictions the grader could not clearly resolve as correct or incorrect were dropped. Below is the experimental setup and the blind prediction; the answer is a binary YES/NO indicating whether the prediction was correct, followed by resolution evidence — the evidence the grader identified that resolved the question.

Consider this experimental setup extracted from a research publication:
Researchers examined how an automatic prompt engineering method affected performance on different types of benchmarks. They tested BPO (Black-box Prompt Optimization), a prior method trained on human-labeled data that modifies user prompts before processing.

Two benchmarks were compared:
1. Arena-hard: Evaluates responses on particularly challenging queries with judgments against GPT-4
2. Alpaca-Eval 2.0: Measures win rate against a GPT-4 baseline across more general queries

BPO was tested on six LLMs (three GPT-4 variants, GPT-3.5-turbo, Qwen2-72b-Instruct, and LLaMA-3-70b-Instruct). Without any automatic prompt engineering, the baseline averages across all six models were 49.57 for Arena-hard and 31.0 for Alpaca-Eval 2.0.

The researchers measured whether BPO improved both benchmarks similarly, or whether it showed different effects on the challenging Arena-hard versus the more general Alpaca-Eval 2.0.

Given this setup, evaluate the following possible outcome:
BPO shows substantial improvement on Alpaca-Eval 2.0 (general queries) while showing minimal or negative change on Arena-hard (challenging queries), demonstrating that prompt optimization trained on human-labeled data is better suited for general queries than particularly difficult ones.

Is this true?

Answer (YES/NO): YES